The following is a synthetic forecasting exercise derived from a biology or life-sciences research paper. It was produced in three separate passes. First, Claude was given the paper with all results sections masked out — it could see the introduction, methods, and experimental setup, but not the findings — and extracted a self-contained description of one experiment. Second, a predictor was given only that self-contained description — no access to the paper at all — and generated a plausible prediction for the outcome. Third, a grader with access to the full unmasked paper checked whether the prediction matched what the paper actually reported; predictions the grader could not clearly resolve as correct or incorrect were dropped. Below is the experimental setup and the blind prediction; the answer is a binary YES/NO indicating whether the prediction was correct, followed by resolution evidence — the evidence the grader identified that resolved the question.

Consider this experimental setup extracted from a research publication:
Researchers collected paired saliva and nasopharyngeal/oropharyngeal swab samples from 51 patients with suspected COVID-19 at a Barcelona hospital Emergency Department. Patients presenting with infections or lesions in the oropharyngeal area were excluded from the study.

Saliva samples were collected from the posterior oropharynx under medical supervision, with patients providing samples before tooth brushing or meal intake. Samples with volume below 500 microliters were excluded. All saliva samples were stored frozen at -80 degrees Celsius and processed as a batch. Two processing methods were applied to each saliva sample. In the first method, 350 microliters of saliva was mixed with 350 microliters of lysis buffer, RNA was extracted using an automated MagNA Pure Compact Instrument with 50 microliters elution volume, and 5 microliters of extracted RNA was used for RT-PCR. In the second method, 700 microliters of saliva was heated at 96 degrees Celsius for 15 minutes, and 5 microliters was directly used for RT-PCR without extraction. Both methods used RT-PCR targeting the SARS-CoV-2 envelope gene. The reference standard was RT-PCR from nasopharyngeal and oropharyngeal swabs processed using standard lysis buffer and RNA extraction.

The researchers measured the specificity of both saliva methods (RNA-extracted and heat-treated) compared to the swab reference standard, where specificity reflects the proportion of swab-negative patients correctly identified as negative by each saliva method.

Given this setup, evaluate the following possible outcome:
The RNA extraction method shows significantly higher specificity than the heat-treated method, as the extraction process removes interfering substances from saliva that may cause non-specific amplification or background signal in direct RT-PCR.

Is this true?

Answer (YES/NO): NO